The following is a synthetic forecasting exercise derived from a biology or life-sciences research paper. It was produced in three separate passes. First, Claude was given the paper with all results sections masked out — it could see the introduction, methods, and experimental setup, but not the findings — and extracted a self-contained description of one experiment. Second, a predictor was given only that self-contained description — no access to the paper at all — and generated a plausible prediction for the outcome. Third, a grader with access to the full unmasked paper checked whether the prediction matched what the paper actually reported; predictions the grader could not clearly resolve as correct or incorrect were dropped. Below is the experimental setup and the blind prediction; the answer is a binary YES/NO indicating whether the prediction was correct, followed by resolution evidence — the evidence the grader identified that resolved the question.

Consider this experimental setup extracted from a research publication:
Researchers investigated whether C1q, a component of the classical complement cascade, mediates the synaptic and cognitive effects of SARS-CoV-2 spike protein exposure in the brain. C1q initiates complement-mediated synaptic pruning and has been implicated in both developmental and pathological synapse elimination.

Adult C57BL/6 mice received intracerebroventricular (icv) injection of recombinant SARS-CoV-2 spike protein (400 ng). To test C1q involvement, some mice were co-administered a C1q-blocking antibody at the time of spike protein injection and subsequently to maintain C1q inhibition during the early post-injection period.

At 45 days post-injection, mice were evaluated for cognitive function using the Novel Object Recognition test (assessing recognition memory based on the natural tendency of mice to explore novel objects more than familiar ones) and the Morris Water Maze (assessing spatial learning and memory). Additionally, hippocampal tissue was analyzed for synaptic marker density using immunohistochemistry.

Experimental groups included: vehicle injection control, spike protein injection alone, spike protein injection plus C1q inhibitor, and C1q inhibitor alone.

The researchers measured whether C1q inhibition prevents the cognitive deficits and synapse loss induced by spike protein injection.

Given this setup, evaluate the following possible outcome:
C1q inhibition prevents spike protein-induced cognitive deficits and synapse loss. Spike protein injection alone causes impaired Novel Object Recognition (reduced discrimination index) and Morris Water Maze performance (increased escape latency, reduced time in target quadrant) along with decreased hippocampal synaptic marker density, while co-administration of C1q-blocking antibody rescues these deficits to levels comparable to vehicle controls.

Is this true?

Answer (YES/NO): NO